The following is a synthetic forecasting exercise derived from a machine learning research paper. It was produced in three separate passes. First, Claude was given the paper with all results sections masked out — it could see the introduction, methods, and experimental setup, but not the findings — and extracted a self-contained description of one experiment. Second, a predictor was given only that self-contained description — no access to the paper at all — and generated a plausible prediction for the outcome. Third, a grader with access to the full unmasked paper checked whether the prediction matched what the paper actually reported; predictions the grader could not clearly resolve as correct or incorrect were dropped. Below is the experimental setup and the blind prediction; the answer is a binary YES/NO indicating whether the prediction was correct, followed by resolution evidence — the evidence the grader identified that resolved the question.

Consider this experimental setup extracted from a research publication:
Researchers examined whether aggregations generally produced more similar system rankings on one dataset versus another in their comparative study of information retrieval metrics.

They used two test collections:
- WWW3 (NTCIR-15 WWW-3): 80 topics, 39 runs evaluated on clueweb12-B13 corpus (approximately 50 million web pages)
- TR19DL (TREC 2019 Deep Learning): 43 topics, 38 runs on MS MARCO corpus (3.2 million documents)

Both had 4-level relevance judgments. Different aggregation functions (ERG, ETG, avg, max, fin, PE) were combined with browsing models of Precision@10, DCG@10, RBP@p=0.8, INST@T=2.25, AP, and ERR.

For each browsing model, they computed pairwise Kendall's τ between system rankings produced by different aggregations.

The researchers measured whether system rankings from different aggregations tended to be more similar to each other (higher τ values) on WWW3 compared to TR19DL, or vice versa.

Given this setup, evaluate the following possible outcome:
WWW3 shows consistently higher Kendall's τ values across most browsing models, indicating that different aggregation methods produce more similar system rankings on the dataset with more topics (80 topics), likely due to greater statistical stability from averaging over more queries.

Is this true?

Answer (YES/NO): YES